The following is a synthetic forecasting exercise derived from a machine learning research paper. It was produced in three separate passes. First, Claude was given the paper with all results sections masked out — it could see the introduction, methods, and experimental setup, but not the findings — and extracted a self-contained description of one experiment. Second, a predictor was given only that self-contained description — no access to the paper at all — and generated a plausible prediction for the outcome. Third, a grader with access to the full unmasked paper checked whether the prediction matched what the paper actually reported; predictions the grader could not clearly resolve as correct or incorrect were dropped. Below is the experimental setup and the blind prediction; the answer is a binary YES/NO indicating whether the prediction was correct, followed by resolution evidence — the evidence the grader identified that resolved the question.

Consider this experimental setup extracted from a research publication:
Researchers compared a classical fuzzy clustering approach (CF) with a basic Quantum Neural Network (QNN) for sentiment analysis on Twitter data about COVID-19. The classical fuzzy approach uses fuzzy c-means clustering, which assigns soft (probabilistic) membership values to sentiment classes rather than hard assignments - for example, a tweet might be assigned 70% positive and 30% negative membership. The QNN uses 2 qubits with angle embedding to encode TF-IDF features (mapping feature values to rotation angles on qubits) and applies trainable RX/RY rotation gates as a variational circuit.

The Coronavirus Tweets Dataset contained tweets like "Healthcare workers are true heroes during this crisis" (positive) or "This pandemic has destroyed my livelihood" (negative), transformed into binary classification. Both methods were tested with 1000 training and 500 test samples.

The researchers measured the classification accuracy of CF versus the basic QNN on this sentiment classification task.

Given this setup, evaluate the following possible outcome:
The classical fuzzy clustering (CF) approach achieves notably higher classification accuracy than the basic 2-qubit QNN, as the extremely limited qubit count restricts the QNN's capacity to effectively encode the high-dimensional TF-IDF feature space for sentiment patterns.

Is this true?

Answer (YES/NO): NO